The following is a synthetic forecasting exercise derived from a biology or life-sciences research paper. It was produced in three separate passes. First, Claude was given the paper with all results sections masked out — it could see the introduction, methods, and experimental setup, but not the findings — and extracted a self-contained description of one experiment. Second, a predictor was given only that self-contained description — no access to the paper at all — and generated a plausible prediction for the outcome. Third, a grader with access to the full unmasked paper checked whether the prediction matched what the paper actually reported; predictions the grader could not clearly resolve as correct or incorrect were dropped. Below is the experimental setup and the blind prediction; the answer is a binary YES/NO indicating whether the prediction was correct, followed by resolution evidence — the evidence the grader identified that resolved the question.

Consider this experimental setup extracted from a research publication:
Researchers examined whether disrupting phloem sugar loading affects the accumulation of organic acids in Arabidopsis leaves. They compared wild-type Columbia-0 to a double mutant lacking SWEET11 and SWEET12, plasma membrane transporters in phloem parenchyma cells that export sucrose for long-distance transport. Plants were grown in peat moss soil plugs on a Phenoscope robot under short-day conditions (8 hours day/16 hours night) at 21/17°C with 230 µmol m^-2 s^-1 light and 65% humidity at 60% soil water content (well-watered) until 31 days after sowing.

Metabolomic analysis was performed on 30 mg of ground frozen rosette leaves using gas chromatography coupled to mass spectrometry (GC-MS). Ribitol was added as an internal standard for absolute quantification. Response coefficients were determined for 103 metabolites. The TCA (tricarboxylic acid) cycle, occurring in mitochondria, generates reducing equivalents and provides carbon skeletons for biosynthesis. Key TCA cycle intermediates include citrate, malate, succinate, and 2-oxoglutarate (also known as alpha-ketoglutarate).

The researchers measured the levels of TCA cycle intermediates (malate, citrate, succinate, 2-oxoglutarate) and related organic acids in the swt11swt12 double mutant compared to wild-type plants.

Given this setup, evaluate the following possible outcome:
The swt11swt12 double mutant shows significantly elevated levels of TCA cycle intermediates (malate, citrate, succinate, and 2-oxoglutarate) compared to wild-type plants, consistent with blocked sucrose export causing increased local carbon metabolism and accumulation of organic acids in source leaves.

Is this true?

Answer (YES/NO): YES